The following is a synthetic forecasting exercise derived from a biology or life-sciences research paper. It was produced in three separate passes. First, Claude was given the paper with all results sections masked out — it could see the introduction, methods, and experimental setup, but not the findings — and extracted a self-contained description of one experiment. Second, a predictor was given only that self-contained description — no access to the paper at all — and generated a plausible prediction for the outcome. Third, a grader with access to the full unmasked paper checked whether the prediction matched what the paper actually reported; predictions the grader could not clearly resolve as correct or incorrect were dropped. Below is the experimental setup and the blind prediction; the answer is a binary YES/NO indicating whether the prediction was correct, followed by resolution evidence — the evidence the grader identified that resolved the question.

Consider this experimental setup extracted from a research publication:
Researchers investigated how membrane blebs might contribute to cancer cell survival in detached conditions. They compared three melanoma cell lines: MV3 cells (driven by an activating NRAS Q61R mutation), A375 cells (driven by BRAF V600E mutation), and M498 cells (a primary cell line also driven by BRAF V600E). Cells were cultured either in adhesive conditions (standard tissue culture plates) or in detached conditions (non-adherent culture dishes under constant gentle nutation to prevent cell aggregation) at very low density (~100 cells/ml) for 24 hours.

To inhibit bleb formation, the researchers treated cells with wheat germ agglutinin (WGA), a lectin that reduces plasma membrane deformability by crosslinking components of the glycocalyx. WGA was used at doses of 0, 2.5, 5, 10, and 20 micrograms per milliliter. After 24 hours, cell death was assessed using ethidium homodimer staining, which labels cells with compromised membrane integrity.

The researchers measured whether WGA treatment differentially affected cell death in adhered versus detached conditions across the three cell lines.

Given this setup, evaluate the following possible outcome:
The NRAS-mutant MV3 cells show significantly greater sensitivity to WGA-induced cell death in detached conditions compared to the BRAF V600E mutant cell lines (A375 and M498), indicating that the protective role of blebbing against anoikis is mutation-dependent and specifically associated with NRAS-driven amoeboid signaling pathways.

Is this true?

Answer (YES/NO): NO